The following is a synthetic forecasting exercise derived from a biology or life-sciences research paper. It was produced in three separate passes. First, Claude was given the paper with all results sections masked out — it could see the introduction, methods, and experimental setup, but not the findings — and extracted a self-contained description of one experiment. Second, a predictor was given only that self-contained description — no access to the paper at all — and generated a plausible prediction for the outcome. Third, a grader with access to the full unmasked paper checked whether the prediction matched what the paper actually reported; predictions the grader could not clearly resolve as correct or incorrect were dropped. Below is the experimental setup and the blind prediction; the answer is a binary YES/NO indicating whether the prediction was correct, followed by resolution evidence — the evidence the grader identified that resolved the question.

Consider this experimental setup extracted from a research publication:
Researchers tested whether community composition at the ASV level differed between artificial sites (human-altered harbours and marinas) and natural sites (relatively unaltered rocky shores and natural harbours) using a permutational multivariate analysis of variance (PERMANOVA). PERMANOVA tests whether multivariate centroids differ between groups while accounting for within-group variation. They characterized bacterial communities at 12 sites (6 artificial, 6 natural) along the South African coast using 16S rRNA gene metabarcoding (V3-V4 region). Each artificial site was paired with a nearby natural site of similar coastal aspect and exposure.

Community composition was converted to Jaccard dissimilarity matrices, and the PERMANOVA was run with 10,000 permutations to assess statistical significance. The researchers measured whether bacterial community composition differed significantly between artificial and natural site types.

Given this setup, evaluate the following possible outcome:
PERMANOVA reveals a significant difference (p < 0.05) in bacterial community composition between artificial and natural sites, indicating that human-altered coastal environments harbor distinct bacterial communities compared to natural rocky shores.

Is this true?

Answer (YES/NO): NO